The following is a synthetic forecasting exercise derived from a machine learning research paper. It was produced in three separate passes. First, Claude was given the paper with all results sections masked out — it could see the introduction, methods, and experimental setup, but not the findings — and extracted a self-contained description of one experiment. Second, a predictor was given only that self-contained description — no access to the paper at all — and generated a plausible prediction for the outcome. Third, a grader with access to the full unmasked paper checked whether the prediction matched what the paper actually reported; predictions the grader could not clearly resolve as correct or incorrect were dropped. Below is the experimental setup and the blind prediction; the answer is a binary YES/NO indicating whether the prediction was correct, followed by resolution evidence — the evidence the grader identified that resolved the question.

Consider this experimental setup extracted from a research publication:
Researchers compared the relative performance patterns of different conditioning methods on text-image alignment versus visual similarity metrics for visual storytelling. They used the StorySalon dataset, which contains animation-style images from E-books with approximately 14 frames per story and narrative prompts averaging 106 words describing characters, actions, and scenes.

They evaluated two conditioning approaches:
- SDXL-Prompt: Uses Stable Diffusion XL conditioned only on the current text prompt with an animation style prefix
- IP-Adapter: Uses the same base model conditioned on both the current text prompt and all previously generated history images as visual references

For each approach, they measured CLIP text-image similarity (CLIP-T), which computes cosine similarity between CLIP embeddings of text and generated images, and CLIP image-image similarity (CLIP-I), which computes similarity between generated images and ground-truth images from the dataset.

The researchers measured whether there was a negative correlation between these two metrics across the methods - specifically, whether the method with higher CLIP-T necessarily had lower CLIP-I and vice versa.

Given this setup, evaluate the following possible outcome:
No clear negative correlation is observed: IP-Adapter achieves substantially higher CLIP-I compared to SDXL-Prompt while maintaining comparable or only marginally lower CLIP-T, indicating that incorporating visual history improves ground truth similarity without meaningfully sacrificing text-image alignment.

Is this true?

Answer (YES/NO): NO